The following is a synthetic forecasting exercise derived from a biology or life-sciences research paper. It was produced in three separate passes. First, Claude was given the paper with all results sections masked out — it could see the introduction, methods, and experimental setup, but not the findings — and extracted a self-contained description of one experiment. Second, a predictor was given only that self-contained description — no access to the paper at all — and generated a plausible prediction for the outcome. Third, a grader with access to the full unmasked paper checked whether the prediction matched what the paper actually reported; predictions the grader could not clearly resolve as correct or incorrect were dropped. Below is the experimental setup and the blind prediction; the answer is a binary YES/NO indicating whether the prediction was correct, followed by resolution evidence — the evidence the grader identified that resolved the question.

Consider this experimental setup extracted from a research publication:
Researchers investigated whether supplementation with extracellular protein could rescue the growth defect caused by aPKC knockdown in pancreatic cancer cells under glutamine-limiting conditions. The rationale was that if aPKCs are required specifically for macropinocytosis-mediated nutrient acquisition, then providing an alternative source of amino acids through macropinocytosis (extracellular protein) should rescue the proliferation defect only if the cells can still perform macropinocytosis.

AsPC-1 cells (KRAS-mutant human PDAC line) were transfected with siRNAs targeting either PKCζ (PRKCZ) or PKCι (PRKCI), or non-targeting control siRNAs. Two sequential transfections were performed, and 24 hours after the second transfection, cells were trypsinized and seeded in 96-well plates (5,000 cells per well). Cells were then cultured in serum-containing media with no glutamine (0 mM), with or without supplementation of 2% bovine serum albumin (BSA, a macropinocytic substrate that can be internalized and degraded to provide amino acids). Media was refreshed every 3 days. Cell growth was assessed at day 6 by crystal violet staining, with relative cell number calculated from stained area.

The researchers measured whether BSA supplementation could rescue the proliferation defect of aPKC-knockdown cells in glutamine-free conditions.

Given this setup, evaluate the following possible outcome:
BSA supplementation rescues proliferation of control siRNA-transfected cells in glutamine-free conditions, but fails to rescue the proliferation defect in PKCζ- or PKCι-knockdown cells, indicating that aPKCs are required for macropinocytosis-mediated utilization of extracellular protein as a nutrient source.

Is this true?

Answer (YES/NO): YES